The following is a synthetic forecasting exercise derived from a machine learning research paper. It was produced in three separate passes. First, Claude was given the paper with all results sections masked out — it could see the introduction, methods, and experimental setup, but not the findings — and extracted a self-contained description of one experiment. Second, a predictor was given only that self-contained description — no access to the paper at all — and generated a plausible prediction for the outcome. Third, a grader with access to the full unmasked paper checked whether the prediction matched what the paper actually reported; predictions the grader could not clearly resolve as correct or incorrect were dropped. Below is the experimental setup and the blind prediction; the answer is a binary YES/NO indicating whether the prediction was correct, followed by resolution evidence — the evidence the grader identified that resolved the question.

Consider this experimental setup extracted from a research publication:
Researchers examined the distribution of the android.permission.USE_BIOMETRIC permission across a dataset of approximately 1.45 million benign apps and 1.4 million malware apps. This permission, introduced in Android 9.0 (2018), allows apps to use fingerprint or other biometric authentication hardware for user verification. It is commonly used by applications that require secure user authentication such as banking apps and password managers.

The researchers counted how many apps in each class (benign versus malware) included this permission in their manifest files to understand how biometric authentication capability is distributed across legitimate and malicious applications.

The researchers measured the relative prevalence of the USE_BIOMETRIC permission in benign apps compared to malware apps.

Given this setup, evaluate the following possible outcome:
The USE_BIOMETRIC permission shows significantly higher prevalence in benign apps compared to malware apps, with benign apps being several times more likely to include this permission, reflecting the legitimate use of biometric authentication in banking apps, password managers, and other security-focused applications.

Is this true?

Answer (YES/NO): YES